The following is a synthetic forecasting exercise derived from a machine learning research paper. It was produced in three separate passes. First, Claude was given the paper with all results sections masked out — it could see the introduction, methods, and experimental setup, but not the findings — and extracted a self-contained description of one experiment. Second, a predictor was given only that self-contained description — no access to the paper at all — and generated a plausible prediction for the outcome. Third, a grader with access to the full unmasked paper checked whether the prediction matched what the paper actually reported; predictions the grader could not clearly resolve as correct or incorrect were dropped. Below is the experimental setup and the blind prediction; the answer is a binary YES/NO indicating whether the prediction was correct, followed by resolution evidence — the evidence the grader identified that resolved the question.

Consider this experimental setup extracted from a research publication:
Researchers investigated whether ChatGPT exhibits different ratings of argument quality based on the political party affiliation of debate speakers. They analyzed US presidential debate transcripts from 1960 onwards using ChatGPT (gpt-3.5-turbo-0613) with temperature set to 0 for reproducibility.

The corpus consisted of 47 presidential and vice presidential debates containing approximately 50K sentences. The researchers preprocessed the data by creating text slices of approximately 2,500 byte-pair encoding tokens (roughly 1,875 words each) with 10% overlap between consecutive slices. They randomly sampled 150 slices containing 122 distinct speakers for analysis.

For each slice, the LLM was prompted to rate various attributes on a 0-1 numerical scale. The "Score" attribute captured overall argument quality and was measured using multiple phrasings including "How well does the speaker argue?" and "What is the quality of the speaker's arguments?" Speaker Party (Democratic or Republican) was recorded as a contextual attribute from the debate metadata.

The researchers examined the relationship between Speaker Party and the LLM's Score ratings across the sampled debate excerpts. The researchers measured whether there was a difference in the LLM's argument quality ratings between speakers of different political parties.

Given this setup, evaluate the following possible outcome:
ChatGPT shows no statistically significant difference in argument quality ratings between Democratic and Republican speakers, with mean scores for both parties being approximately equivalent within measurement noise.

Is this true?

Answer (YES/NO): NO